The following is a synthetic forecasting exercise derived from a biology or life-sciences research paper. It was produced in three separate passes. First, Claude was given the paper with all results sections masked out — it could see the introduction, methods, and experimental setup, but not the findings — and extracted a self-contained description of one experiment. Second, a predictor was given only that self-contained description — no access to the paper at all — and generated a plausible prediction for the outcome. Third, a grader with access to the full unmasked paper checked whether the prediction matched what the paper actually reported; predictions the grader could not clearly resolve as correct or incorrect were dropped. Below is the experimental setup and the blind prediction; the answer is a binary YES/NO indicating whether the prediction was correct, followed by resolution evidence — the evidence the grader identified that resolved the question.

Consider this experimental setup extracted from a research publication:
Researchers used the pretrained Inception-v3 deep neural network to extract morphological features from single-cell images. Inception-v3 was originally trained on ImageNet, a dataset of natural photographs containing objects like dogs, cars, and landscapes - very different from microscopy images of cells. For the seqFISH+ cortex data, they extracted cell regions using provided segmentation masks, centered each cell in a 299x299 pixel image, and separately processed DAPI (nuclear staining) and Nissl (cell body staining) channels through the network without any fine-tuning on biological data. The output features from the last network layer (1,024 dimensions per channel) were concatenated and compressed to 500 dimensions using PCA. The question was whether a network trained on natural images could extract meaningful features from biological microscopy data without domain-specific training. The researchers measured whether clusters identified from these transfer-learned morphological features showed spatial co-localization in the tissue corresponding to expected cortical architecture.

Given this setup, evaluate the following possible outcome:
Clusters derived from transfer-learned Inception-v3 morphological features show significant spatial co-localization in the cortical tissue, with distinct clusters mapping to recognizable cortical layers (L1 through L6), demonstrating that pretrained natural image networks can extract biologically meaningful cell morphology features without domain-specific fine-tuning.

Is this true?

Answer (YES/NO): NO